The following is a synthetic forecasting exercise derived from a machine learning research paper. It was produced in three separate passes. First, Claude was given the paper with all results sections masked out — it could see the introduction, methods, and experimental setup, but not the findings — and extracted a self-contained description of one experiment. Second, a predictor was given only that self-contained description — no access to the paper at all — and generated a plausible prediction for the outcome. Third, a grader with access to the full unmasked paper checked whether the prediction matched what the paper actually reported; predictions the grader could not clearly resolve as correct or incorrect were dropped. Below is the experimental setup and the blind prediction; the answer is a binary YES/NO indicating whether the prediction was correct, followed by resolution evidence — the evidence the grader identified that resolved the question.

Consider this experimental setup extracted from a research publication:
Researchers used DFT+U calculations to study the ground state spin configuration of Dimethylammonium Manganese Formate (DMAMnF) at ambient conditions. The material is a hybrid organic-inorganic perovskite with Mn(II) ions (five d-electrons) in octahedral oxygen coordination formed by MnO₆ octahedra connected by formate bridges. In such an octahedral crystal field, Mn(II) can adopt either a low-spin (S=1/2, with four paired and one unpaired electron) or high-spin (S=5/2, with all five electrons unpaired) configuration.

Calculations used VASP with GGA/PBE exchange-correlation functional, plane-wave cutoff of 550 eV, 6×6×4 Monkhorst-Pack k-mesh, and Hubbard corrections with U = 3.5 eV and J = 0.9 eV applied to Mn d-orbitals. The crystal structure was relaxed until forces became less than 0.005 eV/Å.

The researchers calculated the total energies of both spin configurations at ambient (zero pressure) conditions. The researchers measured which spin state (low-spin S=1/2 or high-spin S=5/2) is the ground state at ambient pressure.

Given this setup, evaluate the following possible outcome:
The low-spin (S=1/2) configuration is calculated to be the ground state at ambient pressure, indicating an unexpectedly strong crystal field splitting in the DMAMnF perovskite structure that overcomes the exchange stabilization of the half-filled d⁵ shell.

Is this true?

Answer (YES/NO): NO